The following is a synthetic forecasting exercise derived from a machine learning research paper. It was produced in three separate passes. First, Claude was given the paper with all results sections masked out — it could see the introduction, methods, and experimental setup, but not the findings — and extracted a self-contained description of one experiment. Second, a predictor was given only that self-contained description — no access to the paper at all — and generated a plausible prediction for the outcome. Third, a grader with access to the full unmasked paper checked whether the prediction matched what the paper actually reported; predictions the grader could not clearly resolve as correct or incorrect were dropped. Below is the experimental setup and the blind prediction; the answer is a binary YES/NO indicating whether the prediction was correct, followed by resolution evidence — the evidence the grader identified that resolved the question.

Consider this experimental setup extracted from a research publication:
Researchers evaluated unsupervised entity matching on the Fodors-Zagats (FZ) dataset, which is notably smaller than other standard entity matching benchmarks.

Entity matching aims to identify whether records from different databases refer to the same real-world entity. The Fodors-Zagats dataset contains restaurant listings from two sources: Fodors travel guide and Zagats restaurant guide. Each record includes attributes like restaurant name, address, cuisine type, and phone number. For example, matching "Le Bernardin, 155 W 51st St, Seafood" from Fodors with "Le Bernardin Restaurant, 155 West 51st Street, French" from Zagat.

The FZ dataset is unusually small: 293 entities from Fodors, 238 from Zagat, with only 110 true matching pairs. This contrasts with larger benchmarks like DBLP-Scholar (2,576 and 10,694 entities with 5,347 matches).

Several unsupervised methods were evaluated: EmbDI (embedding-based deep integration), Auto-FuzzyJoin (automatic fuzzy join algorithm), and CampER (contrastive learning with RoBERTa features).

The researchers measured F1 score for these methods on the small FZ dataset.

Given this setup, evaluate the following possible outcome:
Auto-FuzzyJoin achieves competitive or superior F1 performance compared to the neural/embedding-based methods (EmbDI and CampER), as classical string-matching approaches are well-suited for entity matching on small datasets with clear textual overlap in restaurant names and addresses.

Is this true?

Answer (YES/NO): NO